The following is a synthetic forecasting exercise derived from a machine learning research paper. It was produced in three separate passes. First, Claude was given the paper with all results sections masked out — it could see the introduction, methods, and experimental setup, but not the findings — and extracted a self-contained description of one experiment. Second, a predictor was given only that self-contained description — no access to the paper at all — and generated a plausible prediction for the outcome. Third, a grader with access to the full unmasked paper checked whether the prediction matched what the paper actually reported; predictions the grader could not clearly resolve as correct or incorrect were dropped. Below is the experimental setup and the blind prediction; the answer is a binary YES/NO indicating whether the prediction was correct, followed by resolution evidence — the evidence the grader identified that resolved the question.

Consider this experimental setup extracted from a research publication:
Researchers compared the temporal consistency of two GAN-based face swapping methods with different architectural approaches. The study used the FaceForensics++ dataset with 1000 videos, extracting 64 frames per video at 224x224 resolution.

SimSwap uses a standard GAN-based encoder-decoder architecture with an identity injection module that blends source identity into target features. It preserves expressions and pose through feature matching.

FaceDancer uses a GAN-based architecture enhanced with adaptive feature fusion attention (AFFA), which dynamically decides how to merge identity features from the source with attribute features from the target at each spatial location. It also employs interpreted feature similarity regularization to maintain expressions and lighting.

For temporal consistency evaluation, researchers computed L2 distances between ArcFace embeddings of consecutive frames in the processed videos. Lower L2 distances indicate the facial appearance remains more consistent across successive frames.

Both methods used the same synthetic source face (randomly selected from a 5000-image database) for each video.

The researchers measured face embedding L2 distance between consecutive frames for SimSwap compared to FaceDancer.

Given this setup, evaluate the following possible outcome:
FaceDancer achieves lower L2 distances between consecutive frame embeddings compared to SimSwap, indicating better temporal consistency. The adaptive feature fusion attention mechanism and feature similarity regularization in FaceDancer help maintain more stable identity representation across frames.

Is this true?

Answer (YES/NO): NO